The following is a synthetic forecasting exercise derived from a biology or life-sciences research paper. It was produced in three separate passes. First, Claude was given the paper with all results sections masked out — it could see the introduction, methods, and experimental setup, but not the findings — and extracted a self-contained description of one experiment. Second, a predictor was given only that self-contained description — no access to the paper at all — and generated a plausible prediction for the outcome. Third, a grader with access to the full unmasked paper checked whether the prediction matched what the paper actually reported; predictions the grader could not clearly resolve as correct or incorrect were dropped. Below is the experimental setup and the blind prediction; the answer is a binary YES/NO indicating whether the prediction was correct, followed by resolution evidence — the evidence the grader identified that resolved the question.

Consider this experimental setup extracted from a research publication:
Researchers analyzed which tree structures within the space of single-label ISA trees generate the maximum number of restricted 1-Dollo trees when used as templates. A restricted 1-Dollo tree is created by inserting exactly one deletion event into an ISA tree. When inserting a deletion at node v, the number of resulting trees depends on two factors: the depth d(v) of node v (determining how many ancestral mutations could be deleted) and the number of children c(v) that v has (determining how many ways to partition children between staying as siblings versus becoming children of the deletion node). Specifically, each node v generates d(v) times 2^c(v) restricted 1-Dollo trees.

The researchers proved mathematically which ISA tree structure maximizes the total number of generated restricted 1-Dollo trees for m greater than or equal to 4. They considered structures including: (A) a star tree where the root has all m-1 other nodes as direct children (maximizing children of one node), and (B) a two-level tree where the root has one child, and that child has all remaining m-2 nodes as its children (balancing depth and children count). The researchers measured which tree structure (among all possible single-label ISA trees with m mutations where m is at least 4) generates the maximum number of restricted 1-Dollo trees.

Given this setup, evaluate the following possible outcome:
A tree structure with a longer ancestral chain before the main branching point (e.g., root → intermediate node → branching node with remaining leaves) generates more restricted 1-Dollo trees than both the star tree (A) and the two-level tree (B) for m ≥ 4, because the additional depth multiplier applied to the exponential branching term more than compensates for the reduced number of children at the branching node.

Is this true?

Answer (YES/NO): NO